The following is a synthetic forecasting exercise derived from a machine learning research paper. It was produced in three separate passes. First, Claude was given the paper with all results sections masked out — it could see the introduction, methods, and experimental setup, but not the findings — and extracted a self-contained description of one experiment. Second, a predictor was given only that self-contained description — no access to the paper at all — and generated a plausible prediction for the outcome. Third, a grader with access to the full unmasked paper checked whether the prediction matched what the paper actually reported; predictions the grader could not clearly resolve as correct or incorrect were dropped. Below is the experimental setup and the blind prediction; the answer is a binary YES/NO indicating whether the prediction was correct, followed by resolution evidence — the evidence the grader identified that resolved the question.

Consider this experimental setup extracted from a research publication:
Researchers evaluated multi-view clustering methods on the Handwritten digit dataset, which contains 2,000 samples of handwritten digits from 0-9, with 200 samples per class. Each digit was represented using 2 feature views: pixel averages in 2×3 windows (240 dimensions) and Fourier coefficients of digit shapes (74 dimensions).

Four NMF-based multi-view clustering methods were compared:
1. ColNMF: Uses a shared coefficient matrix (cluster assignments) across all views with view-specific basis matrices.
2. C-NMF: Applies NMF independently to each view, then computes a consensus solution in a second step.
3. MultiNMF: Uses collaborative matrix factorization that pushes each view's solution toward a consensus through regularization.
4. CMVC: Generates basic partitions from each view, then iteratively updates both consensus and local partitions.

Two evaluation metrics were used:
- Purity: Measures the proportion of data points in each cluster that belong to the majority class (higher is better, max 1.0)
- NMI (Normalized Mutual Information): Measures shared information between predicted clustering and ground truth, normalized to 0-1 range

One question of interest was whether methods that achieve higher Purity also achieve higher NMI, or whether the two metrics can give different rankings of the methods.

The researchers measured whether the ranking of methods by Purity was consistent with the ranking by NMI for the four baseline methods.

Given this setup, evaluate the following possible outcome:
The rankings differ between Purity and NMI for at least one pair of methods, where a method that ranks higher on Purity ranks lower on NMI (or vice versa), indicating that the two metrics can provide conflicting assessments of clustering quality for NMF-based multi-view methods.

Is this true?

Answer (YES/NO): NO